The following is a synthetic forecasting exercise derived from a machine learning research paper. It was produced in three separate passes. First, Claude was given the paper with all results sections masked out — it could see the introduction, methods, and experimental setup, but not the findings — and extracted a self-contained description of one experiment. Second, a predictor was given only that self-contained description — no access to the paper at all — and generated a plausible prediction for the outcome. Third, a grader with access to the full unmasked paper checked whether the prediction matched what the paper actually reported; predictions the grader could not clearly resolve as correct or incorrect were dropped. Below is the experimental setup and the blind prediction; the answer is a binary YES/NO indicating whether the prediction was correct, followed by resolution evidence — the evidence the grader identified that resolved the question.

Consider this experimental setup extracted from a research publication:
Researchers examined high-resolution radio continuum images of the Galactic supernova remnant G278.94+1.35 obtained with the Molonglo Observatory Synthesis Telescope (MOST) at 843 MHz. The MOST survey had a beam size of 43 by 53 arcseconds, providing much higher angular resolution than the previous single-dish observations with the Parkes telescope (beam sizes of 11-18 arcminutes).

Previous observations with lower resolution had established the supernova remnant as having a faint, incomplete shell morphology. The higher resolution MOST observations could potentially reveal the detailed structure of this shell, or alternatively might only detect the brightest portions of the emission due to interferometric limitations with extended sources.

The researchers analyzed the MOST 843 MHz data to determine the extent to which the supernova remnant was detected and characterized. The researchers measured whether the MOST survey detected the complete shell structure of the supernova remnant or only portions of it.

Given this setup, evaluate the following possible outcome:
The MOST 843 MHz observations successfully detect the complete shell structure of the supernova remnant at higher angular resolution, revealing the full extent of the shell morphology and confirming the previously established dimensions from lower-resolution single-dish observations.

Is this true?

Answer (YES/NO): NO